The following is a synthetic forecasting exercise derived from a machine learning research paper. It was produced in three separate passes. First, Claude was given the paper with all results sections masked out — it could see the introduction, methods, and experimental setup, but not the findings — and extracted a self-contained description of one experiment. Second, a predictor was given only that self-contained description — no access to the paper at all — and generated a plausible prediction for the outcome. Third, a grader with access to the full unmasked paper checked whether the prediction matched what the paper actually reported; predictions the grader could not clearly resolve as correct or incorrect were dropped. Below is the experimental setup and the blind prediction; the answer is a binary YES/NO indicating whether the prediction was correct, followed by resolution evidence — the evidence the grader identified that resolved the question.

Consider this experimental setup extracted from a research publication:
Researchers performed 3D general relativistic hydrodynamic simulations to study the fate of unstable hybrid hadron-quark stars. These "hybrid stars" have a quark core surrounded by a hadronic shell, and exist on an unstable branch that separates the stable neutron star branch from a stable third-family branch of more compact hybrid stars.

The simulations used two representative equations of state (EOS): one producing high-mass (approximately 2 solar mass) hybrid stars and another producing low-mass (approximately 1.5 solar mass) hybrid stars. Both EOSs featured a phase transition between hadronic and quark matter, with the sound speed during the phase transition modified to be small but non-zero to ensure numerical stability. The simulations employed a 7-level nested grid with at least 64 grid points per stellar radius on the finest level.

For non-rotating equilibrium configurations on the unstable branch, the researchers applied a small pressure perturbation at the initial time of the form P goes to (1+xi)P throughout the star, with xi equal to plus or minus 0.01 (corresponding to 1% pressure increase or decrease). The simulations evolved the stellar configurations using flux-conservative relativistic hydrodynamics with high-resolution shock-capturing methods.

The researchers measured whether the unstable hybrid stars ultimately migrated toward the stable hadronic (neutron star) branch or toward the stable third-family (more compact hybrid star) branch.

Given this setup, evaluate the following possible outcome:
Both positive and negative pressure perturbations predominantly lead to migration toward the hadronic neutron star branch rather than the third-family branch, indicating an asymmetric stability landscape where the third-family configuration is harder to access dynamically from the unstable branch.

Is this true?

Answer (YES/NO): YES